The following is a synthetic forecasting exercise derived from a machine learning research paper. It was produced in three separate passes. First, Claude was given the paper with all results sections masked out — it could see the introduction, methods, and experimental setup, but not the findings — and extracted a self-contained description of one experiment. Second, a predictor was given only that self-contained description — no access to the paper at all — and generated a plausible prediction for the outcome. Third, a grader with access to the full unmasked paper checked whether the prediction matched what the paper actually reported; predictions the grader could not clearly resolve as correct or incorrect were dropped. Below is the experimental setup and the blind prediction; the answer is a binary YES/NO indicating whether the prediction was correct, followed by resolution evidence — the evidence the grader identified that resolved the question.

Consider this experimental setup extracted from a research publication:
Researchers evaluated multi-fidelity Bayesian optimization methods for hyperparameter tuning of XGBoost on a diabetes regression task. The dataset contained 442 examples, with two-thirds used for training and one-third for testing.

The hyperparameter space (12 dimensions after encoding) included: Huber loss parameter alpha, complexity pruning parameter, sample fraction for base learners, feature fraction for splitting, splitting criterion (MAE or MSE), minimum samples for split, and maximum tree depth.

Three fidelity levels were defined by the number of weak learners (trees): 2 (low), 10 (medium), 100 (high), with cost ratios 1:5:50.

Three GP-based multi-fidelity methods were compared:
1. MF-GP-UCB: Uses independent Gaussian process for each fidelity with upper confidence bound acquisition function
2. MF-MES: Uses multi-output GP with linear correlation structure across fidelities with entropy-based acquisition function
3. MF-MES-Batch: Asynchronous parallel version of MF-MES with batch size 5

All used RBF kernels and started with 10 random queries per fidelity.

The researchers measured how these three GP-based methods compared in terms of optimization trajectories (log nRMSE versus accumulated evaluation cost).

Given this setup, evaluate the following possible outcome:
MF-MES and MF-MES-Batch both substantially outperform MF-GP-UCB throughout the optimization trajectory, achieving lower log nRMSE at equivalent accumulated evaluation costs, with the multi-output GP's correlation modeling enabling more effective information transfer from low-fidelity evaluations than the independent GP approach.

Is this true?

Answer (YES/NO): NO